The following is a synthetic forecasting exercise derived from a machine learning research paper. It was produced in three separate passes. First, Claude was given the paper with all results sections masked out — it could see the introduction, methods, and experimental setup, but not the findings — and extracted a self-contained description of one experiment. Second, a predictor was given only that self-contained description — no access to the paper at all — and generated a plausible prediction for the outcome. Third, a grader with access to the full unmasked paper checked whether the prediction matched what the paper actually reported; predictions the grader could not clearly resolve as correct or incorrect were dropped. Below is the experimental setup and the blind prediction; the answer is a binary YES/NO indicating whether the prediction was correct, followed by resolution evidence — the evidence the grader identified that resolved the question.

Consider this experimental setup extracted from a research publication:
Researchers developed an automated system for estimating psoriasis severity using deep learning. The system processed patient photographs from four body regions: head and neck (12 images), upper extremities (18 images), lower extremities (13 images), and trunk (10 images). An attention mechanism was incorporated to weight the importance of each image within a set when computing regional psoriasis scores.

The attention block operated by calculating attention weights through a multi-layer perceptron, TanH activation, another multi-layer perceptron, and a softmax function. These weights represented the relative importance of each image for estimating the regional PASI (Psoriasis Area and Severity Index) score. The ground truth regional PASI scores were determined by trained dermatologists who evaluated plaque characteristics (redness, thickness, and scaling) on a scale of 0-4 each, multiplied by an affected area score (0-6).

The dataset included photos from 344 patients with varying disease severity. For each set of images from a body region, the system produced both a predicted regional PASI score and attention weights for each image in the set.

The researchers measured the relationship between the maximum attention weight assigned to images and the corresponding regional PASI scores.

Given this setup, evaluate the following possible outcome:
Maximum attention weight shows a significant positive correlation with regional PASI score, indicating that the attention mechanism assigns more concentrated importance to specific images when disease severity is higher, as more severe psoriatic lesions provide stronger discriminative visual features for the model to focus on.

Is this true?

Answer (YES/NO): YES